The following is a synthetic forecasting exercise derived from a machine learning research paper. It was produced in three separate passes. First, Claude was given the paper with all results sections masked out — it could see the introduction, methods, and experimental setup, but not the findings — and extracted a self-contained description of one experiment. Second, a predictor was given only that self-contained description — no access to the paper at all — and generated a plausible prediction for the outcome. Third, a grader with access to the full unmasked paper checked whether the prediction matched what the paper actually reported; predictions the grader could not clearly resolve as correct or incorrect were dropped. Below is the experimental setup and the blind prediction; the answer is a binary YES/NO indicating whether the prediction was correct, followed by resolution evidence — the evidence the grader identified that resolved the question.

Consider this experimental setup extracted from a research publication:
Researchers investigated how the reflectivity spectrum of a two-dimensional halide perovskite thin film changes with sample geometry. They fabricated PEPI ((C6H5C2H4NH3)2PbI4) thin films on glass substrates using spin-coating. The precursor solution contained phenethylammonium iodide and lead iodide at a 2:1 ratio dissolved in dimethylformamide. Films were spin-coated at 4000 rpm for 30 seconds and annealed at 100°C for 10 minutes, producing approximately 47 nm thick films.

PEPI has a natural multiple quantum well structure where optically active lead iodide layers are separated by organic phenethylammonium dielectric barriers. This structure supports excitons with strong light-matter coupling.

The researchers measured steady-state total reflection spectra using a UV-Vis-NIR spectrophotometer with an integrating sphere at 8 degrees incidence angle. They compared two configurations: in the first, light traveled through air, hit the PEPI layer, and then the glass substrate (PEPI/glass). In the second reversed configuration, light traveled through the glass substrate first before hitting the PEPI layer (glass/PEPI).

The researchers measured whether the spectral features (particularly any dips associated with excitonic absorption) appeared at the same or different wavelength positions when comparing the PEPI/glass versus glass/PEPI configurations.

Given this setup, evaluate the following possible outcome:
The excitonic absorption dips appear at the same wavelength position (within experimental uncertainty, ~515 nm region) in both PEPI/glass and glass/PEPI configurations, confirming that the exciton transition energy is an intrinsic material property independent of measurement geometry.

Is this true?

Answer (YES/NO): NO